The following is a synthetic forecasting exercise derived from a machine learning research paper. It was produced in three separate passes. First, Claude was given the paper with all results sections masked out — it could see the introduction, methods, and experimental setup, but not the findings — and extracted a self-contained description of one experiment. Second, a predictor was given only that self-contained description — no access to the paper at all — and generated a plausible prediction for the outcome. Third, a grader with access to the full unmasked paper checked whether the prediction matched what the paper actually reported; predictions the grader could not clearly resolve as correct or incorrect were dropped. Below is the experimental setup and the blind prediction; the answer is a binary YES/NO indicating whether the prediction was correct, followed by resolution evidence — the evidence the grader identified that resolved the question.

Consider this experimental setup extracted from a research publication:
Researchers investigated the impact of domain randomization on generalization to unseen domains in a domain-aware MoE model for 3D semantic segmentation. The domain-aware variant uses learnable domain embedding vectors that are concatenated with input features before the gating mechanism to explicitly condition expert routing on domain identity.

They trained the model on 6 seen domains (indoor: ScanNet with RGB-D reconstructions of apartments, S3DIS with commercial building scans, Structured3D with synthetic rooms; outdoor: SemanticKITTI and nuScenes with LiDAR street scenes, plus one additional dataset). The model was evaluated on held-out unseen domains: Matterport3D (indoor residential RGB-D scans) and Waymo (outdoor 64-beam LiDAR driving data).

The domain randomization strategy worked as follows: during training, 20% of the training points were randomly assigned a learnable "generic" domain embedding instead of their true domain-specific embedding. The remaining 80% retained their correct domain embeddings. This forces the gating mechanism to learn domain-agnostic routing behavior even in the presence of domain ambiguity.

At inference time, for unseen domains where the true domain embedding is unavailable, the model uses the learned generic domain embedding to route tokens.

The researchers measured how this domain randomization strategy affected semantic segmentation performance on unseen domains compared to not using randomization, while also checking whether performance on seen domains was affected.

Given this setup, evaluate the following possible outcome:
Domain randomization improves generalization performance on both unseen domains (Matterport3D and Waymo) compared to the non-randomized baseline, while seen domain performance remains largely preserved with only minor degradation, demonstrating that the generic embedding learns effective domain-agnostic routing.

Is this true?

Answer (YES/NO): YES